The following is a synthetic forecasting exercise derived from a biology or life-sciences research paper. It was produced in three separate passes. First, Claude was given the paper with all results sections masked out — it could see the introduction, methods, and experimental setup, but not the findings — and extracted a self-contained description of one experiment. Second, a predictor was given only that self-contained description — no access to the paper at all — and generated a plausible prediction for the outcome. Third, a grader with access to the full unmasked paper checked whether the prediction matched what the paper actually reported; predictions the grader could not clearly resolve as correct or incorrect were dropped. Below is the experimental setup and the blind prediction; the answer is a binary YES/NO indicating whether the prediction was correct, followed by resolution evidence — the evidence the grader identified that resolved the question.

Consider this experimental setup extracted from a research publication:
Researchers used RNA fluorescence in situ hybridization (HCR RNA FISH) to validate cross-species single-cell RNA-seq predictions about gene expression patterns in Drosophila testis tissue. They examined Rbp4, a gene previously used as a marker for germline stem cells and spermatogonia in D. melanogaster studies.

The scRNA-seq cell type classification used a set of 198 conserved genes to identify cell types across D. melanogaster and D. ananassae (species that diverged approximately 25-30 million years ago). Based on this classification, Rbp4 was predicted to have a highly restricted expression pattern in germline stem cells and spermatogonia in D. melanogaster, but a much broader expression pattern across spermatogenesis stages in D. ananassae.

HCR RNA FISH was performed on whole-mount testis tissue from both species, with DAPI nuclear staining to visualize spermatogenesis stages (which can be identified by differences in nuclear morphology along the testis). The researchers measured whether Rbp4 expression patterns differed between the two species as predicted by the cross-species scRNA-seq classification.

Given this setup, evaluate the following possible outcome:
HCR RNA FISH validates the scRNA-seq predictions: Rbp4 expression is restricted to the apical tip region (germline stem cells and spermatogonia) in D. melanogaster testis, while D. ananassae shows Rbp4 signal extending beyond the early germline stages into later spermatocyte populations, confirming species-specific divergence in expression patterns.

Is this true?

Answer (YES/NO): NO